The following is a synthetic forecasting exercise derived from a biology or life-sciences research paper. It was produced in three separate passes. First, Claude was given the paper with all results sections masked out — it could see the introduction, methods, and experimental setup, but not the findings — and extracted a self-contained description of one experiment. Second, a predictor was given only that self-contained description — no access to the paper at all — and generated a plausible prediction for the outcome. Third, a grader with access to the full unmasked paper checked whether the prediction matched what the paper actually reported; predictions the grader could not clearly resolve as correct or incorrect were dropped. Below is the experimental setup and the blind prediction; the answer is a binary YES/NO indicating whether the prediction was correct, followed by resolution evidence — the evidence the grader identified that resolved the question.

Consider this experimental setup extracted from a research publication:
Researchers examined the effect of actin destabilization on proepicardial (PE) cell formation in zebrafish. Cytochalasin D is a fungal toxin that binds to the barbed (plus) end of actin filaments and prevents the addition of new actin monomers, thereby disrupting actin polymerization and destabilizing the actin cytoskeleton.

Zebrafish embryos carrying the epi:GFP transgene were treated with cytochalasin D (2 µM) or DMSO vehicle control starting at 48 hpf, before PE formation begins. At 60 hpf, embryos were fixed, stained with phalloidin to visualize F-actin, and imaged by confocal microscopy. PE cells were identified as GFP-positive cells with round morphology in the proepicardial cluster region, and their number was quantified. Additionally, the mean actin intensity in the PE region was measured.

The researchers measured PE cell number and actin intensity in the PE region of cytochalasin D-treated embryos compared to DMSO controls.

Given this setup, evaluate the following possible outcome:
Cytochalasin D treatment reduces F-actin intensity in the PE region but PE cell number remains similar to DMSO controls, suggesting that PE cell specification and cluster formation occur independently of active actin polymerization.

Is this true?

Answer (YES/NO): NO